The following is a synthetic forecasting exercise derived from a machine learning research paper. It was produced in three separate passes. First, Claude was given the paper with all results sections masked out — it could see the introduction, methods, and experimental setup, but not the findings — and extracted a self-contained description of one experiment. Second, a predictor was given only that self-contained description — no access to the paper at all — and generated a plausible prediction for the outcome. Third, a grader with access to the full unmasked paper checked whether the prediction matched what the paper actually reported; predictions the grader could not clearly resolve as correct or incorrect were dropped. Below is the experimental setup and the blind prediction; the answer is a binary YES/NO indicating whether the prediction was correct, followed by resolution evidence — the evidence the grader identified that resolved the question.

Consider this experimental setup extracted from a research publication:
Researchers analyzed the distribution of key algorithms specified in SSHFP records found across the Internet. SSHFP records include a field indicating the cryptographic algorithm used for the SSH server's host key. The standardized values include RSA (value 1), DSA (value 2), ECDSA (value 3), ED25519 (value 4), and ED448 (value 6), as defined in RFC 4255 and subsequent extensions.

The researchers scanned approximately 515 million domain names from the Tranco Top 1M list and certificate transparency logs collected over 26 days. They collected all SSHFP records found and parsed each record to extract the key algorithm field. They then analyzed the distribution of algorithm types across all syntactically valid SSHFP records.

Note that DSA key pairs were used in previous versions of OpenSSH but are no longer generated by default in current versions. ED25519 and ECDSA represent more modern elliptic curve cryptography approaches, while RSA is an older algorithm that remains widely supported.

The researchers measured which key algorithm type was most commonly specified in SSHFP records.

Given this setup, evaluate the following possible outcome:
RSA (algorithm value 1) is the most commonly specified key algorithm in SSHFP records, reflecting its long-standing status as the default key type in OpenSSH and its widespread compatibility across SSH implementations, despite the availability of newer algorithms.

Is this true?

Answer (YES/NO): YES